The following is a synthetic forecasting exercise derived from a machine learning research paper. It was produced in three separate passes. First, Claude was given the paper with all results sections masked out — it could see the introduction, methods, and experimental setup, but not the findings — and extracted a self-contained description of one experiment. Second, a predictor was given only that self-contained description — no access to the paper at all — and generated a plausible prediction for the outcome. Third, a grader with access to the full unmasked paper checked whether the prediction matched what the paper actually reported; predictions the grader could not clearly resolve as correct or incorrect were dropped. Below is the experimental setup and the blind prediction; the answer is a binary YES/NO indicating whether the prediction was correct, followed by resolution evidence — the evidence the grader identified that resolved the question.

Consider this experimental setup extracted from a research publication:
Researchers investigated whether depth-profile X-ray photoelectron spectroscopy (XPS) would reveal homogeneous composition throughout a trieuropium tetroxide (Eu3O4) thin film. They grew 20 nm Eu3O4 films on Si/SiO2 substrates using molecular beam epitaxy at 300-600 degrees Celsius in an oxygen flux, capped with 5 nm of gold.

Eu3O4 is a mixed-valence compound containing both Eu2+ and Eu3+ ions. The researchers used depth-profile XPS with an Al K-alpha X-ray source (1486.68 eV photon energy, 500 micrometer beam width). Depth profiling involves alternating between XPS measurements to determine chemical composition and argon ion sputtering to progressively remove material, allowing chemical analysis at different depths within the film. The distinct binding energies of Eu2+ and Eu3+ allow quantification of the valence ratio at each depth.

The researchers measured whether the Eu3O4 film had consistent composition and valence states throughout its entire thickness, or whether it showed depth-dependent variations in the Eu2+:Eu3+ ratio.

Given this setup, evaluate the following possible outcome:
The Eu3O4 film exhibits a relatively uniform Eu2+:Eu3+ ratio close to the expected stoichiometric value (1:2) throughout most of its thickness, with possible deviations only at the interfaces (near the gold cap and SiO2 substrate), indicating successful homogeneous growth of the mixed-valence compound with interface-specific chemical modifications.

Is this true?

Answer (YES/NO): NO